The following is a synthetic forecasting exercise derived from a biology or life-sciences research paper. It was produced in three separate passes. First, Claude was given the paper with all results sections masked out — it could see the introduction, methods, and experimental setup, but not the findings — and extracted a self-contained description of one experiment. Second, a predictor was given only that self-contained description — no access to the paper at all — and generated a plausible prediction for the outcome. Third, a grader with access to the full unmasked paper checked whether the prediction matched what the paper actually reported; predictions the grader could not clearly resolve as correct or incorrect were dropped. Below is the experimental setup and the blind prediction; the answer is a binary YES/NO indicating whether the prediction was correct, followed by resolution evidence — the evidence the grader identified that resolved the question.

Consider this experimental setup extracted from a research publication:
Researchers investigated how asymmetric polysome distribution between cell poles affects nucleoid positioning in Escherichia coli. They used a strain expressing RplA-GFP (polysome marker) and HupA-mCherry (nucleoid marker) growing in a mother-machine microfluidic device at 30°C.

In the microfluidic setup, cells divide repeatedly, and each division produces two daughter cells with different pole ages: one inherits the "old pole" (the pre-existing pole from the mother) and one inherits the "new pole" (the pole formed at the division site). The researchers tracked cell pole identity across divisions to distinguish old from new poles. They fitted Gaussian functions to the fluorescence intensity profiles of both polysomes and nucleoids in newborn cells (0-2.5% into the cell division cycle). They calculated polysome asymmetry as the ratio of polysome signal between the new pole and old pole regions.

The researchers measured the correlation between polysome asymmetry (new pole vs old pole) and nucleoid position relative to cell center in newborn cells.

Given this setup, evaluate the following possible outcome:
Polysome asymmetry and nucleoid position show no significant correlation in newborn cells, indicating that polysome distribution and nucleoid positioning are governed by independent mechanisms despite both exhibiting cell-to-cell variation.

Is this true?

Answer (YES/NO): NO